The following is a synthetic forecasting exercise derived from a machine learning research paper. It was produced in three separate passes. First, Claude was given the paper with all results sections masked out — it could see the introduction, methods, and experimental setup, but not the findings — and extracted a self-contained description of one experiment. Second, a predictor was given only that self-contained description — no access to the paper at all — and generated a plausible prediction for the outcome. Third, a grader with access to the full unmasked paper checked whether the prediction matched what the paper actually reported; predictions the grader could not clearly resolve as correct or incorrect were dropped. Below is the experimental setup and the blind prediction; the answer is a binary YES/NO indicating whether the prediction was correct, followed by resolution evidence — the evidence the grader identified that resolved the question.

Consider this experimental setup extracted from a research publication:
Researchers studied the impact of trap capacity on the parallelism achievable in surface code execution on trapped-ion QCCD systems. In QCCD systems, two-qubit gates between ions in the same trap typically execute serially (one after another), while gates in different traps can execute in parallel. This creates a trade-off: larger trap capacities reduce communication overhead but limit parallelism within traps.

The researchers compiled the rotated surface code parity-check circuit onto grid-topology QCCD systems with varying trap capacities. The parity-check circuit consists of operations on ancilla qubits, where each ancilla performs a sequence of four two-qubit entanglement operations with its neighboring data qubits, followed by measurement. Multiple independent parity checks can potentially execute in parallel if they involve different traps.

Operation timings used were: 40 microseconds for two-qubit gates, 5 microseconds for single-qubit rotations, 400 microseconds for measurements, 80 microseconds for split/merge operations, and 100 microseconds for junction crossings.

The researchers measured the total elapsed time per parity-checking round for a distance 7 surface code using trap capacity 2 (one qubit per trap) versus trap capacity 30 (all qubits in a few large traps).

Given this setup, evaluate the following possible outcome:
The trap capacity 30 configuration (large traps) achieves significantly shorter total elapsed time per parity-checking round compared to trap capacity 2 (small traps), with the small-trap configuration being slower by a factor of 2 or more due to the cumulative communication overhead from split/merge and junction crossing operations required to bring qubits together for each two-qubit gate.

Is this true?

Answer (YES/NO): NO